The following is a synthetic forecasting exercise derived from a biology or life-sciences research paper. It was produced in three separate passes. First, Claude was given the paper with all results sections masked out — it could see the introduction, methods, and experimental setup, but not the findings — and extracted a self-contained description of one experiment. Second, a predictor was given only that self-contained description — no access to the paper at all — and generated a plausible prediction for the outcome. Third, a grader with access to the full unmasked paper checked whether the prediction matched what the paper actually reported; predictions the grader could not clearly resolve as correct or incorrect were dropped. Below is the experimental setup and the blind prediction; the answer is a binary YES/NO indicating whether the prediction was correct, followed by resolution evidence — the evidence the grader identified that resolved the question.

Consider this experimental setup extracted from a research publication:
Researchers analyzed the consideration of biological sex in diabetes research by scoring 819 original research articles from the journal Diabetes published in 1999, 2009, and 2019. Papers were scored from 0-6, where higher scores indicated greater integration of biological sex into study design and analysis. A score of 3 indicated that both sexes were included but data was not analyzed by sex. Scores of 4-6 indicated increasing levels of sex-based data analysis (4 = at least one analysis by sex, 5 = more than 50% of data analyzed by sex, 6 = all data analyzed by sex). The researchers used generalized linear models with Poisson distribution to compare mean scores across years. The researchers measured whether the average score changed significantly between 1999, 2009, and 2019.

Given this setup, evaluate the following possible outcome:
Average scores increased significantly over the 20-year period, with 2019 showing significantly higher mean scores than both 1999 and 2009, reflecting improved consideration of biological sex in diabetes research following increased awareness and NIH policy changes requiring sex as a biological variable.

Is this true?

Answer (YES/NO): NO